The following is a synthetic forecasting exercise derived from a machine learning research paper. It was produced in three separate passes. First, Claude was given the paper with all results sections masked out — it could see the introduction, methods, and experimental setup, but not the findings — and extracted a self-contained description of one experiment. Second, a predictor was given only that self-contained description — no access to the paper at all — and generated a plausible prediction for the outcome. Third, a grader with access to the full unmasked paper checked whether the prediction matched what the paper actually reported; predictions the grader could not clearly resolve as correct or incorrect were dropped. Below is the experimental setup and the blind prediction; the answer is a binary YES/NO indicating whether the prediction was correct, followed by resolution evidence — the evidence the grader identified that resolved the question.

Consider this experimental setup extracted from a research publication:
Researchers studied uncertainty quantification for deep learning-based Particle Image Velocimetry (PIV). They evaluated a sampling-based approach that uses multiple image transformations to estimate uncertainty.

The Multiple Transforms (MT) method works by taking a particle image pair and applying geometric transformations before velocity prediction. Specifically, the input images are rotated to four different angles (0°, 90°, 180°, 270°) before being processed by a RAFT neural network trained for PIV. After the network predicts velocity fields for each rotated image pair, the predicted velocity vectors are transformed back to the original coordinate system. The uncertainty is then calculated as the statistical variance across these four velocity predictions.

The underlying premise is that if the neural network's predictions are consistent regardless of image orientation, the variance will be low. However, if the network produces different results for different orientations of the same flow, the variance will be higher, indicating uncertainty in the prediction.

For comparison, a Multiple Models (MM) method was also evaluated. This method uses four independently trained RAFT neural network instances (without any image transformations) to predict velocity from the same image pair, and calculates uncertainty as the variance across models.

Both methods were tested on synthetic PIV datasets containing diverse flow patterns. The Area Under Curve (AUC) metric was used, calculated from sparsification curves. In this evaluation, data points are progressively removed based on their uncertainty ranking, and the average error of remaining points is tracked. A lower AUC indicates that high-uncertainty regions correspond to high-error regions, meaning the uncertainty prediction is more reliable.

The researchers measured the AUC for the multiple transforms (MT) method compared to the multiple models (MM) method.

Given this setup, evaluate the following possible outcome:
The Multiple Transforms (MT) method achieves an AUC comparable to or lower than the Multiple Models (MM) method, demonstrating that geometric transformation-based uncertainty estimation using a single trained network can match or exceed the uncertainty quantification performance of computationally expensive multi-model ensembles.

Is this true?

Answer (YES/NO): NO